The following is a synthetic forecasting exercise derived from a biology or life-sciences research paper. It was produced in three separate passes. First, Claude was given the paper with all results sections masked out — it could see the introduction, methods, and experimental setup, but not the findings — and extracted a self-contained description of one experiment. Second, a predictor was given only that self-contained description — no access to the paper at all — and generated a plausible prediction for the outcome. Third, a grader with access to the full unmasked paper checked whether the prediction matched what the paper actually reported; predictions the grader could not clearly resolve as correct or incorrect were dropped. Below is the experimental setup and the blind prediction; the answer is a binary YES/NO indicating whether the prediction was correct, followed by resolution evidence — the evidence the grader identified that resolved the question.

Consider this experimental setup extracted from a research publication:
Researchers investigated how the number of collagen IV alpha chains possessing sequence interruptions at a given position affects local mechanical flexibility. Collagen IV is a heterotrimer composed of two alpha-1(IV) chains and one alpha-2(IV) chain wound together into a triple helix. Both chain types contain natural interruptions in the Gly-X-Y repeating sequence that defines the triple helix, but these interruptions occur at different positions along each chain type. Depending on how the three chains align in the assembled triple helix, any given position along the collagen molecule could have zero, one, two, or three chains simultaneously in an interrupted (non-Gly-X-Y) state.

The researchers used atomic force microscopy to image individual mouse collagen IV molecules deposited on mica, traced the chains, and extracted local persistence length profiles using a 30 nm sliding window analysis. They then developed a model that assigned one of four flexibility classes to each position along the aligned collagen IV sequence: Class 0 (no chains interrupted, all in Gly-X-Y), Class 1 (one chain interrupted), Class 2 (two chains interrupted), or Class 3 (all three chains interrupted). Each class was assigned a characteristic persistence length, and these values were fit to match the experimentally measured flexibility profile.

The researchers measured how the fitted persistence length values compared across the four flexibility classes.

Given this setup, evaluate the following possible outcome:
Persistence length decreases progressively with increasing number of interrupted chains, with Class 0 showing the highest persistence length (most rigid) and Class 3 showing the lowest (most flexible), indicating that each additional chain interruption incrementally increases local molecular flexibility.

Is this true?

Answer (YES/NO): YES